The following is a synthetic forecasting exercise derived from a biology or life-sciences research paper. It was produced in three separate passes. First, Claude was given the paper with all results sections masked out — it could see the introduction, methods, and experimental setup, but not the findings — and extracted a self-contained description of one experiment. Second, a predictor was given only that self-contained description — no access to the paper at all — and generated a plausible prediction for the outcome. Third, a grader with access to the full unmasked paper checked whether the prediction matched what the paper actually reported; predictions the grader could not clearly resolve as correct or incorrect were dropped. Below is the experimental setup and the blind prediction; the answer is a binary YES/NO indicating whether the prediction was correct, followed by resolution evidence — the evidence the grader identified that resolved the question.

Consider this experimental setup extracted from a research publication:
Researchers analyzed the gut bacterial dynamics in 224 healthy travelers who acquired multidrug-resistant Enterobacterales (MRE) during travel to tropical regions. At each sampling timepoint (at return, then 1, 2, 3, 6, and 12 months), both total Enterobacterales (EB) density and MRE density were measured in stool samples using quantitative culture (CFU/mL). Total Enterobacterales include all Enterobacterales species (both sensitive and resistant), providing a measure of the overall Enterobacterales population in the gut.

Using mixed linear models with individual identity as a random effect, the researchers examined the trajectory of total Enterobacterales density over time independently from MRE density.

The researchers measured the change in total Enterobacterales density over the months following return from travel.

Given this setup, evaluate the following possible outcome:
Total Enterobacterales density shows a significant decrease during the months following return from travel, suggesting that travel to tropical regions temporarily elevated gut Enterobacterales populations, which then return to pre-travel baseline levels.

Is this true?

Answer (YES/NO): NO